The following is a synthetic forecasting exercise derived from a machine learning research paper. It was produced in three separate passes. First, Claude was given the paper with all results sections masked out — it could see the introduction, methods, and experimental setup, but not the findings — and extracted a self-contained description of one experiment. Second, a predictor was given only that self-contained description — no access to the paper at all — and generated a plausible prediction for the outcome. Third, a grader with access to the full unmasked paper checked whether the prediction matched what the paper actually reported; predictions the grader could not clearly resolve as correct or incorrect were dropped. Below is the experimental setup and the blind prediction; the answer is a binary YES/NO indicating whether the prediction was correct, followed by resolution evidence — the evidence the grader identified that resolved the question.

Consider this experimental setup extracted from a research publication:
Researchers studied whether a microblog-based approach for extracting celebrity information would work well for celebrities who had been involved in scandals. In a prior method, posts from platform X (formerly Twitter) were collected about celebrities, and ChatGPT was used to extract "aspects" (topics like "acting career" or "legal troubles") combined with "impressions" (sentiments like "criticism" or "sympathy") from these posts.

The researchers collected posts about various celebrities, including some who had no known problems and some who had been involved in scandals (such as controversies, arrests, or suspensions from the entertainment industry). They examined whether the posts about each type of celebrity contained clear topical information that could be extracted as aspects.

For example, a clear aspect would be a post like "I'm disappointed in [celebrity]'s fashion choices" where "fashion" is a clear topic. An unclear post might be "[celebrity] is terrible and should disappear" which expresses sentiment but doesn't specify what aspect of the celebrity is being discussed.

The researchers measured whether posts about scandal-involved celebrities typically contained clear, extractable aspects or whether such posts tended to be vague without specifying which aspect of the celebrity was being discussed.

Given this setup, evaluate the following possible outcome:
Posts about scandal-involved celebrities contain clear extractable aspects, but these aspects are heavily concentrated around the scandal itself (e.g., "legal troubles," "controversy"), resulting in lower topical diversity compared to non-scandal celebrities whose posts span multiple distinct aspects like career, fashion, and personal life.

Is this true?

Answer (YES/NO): NO